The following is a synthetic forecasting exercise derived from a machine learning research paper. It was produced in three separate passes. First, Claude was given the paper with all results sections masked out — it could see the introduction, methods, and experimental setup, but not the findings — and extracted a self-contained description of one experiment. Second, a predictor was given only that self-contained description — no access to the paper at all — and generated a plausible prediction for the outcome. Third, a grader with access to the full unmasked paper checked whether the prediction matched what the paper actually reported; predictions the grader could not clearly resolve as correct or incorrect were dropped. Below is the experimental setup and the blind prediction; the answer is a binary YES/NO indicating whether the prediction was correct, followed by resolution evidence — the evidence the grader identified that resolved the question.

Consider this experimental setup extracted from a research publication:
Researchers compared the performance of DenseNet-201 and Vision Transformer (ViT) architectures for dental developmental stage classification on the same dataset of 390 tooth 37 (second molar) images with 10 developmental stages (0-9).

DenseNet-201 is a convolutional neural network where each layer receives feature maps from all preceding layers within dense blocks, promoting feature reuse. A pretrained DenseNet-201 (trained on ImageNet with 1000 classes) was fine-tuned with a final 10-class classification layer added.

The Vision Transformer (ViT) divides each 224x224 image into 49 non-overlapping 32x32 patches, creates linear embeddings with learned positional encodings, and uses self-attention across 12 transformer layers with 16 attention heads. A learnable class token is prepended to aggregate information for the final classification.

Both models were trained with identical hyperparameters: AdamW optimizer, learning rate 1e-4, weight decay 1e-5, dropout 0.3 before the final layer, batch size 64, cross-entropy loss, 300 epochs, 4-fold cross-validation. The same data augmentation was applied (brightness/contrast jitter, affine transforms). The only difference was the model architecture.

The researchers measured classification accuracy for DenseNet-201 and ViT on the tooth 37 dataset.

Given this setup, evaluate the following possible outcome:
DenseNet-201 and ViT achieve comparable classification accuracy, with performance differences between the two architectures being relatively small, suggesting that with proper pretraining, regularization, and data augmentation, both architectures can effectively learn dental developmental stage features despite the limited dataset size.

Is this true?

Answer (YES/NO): NO